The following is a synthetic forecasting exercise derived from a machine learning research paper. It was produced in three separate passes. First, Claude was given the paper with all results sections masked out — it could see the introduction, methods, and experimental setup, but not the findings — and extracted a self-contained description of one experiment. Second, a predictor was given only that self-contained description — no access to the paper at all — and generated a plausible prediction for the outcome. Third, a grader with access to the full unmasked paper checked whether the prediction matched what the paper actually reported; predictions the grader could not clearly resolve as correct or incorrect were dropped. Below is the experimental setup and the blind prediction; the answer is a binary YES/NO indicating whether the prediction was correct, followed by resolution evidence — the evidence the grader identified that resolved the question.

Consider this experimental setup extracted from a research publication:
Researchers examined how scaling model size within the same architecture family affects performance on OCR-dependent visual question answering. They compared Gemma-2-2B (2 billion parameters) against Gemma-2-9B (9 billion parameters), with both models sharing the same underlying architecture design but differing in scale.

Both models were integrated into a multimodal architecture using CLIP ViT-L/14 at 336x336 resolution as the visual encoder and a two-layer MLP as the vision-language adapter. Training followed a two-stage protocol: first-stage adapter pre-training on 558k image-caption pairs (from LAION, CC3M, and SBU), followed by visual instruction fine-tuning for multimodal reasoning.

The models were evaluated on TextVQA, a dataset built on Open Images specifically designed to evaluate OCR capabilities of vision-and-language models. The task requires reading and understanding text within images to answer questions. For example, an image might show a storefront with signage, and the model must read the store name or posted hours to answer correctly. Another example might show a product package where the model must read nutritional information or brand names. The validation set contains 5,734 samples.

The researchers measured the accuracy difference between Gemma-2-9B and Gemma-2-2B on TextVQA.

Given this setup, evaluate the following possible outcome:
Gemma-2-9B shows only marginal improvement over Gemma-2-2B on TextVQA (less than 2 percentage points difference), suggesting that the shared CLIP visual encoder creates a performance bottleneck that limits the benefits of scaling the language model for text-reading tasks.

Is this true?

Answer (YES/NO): NO